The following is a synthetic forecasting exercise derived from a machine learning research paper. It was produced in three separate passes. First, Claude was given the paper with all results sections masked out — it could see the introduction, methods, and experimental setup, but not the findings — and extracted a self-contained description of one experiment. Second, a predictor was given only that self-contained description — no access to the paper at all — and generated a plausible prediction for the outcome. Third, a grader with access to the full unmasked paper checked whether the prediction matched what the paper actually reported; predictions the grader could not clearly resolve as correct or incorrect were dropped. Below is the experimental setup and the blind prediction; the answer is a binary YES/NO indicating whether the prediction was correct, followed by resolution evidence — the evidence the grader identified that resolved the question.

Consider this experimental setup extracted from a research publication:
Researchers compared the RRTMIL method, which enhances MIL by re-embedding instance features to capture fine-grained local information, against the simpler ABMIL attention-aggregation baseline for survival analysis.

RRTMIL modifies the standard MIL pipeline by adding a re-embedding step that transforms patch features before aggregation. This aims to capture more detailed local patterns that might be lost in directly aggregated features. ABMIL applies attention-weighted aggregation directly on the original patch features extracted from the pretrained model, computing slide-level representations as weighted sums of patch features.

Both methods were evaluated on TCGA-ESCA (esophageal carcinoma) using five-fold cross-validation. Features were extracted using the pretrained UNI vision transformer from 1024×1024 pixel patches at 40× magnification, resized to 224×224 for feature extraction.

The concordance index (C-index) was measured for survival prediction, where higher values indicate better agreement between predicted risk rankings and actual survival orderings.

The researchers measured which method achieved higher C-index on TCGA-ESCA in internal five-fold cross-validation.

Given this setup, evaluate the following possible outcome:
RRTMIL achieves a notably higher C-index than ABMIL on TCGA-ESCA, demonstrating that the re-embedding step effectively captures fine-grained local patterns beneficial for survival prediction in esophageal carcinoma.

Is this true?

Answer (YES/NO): NO